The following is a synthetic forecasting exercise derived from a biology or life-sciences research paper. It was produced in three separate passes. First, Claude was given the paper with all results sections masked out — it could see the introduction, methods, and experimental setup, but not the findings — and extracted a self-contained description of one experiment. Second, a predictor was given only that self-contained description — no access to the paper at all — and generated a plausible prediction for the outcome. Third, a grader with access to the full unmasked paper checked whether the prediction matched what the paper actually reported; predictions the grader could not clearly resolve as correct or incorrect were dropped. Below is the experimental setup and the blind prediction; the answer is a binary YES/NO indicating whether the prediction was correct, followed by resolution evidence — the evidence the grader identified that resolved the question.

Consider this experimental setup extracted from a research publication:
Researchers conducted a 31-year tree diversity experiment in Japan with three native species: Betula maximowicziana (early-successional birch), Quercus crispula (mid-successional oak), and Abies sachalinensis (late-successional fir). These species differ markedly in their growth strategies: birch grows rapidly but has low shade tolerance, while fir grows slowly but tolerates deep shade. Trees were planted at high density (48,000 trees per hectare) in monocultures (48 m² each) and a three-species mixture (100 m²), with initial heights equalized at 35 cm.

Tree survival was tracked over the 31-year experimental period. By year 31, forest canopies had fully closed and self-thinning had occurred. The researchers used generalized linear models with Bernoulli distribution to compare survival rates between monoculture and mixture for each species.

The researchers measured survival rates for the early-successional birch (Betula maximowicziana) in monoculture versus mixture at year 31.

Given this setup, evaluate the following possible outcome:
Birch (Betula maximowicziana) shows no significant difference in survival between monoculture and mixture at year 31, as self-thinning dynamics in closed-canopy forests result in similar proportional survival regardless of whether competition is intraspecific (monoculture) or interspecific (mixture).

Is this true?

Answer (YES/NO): NO